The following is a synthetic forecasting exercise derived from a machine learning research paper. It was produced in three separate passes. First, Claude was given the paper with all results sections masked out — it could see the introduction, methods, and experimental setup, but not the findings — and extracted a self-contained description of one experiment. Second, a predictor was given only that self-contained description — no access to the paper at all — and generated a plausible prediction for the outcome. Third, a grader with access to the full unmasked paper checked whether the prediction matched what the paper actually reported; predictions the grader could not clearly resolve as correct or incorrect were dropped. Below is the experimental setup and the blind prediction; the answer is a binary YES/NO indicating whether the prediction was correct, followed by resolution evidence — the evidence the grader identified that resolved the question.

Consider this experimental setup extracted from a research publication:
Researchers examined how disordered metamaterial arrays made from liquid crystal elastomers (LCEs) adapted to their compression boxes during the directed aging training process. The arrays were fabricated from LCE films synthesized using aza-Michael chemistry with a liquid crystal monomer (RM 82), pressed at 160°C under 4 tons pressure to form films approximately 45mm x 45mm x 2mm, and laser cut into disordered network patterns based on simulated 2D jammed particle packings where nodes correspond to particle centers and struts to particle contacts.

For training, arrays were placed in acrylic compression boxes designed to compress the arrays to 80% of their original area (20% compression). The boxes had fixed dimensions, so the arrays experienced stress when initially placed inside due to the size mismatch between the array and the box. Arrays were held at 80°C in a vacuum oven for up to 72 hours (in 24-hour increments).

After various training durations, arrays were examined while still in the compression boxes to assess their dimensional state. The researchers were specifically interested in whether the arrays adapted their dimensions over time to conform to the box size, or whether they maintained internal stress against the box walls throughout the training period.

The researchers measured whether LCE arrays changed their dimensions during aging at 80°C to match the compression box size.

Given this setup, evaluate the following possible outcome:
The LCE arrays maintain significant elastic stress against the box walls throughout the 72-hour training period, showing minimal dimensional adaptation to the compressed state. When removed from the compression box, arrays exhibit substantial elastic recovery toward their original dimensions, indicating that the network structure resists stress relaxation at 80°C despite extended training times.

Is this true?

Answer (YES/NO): NO